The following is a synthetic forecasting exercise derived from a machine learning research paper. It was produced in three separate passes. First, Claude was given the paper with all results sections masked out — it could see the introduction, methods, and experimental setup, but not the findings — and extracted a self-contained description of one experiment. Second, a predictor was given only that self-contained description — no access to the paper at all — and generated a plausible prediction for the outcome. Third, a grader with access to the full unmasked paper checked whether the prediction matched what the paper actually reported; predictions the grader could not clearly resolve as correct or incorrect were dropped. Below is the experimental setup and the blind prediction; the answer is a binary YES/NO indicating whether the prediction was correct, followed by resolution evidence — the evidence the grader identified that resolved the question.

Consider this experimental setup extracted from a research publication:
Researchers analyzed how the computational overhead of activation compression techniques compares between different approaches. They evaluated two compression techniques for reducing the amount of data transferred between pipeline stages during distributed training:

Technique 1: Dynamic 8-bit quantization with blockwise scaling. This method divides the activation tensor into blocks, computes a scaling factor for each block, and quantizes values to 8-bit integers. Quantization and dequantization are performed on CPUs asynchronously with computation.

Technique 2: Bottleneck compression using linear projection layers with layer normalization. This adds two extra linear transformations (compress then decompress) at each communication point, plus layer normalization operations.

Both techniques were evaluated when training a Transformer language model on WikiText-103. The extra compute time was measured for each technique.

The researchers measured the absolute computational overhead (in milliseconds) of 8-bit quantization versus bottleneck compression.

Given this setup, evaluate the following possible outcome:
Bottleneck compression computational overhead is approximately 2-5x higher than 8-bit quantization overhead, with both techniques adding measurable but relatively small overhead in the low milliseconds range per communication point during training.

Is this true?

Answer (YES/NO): NO